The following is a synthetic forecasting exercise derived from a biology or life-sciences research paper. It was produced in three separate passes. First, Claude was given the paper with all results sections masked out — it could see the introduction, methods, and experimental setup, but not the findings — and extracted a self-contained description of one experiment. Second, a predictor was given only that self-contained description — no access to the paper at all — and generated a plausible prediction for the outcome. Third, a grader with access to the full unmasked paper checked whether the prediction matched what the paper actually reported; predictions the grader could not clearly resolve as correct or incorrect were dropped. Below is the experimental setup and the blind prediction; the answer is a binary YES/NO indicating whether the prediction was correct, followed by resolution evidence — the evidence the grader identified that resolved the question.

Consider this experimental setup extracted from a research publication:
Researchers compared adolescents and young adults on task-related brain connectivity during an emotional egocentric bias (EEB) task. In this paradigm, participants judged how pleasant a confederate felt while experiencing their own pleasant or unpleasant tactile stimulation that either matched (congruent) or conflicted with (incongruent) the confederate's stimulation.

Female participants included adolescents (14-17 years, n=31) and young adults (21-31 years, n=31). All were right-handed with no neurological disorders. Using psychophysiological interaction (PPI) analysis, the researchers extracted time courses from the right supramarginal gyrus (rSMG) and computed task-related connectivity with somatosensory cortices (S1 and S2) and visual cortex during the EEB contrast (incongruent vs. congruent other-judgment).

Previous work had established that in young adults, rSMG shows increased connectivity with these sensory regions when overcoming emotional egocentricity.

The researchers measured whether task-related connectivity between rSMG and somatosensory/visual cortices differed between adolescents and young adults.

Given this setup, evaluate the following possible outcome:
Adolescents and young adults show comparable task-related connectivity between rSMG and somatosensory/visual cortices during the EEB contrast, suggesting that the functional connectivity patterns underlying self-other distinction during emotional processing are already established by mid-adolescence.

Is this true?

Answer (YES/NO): YES